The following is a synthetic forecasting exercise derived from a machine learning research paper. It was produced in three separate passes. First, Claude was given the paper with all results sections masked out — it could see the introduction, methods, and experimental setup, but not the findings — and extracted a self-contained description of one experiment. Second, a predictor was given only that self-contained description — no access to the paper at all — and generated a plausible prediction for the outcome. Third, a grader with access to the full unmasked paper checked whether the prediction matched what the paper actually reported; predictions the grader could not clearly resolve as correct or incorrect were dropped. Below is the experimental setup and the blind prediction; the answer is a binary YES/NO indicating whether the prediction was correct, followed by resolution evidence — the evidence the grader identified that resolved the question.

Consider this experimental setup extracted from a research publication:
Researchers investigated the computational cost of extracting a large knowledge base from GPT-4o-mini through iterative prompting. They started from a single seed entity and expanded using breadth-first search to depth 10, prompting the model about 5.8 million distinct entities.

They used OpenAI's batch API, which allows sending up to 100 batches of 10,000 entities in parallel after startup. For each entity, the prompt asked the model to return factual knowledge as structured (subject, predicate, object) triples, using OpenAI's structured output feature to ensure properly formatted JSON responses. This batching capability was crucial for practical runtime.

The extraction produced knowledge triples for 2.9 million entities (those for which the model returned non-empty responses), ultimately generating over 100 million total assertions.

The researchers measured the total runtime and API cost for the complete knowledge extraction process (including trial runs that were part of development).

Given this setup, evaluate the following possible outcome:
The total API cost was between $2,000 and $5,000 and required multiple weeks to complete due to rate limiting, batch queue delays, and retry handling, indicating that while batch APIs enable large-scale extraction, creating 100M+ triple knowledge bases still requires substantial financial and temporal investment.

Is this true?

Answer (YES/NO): NO